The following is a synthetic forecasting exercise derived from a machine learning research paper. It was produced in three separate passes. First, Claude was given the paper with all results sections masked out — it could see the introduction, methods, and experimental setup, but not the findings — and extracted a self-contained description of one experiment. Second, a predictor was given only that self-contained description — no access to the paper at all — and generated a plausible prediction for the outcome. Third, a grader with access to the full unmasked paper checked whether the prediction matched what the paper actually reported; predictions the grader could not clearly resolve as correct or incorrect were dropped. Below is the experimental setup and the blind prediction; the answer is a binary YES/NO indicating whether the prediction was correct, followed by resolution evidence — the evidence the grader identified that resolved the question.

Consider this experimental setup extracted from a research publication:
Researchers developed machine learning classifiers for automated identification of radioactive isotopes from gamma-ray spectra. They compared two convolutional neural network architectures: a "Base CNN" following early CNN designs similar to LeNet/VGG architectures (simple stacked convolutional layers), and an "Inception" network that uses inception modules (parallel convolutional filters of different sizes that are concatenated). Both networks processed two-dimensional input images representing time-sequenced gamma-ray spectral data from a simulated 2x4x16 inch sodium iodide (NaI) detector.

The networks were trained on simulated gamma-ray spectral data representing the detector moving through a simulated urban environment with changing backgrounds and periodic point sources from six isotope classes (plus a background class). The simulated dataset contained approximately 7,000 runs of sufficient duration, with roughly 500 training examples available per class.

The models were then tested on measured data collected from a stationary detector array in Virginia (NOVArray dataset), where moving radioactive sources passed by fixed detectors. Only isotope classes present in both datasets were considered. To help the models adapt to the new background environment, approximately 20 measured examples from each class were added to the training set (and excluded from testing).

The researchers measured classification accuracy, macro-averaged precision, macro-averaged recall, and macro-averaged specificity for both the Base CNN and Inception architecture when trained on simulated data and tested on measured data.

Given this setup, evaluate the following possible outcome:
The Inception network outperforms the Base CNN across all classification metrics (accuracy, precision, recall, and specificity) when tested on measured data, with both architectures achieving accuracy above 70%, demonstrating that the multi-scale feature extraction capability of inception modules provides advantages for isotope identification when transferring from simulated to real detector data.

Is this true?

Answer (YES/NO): YES